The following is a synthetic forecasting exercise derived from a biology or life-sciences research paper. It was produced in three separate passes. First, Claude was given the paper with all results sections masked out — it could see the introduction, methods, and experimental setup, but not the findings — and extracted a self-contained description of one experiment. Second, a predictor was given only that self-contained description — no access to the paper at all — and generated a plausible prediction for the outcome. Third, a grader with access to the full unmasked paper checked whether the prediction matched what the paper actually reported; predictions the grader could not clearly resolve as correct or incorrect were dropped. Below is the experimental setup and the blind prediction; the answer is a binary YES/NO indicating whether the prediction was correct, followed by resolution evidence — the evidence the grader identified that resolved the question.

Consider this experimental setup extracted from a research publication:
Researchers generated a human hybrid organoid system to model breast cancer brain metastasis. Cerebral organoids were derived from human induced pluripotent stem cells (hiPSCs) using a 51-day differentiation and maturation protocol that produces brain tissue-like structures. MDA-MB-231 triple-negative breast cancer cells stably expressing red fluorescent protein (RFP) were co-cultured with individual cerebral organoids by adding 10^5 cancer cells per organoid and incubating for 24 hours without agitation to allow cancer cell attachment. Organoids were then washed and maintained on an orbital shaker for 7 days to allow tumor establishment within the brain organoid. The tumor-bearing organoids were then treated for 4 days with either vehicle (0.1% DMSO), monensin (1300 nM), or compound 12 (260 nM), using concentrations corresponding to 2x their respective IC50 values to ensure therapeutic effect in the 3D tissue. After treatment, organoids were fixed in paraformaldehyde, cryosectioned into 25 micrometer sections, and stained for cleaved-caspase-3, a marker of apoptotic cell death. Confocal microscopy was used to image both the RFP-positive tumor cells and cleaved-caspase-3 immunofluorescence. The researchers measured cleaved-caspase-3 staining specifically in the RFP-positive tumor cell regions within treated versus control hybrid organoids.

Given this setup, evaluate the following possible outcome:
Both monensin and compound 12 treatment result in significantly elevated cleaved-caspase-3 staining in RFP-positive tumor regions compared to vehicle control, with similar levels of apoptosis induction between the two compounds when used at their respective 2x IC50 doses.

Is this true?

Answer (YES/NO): NO